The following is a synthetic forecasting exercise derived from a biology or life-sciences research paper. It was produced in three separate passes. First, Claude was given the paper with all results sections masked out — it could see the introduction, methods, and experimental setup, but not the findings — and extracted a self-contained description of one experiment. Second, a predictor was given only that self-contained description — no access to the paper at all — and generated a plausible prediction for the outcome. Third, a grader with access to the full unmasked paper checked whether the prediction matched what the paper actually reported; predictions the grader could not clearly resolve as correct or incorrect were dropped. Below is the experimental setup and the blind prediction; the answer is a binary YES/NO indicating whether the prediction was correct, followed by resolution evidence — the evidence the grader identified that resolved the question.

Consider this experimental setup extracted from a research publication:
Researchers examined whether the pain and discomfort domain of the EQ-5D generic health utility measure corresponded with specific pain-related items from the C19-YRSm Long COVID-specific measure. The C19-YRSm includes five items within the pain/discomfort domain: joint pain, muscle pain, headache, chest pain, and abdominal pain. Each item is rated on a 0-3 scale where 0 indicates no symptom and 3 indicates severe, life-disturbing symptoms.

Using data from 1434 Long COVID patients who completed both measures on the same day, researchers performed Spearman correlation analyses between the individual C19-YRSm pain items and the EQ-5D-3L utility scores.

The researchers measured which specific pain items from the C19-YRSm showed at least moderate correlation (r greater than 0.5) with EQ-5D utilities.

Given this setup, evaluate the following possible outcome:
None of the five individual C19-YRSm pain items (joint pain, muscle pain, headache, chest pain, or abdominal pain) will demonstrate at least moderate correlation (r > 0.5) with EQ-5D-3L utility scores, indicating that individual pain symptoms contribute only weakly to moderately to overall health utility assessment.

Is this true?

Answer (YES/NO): NO